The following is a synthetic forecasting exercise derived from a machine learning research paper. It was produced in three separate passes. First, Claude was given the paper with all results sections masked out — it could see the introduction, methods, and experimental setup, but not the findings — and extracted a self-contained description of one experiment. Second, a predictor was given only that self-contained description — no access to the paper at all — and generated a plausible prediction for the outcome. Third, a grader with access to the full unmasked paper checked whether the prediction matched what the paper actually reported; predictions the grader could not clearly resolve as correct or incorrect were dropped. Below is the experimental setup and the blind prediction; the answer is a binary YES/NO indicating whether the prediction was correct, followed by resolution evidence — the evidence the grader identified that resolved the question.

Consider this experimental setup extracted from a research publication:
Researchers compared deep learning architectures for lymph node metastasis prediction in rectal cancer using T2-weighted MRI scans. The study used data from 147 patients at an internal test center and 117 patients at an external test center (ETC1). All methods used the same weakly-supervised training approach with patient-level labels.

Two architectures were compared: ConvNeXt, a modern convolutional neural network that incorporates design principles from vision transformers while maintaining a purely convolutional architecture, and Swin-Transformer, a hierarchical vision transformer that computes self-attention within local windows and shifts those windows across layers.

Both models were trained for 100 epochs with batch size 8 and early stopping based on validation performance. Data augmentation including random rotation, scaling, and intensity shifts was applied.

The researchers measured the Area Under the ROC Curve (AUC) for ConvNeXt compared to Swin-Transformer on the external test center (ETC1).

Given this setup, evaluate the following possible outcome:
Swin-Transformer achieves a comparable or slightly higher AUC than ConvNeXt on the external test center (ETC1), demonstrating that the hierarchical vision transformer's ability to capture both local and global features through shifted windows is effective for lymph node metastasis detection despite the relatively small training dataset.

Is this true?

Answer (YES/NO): NO